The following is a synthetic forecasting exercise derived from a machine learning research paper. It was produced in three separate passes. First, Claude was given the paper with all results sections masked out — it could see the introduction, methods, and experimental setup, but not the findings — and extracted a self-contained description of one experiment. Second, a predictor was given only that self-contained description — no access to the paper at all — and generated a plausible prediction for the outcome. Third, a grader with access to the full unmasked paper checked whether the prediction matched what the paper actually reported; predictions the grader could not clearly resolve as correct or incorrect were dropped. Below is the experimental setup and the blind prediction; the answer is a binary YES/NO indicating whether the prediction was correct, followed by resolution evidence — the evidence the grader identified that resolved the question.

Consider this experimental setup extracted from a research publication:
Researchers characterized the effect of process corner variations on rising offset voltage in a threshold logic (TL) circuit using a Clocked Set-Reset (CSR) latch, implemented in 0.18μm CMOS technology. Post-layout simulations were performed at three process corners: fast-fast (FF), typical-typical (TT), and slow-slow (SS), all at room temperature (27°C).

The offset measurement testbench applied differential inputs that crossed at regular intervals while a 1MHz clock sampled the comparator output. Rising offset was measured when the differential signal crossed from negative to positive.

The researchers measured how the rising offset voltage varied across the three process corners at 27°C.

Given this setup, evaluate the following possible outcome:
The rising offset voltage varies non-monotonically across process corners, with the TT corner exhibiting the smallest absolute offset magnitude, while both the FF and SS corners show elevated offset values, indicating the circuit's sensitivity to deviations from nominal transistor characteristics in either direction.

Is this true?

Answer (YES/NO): NO